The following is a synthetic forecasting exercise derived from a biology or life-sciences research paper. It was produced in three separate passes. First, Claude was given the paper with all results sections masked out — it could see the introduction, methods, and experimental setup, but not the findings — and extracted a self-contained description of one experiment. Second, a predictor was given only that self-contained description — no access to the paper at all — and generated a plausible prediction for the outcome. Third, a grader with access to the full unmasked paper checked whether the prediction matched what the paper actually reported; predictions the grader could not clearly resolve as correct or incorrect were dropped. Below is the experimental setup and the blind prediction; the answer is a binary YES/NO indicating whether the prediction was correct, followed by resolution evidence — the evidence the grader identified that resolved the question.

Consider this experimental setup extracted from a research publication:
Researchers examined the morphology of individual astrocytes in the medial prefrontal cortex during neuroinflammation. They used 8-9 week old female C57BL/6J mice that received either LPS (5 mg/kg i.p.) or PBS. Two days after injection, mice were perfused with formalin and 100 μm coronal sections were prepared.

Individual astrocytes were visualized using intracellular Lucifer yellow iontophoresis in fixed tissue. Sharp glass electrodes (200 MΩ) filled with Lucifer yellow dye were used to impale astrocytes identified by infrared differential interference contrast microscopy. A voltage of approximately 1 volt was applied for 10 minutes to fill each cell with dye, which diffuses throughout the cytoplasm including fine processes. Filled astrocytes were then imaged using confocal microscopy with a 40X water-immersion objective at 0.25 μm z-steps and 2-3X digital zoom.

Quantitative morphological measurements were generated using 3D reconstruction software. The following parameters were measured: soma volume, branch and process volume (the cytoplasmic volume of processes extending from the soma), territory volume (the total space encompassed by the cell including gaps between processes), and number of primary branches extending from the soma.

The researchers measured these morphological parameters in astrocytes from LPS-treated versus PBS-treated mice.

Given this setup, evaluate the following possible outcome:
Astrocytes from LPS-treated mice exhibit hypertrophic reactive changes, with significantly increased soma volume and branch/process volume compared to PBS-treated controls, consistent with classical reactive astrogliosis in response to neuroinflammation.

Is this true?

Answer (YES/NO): NO